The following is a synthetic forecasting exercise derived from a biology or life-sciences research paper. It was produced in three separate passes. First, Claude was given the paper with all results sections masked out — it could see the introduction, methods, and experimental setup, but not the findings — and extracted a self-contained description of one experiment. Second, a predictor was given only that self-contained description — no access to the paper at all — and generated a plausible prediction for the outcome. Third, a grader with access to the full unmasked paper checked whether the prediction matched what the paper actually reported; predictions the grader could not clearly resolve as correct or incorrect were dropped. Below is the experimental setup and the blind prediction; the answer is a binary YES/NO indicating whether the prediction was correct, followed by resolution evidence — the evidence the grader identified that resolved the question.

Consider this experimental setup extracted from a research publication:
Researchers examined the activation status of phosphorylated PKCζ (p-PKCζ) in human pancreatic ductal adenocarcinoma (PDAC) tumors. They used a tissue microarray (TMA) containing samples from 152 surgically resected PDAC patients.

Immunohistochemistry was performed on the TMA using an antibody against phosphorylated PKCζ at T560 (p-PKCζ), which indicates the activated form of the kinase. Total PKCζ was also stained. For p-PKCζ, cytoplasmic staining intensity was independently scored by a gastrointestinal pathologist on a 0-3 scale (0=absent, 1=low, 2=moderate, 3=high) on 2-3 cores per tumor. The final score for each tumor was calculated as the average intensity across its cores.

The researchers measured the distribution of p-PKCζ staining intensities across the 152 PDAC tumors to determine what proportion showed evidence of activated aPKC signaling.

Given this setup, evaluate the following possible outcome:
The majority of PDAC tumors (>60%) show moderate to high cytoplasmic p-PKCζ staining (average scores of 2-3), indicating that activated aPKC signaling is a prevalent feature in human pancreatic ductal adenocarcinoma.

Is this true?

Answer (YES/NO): YES